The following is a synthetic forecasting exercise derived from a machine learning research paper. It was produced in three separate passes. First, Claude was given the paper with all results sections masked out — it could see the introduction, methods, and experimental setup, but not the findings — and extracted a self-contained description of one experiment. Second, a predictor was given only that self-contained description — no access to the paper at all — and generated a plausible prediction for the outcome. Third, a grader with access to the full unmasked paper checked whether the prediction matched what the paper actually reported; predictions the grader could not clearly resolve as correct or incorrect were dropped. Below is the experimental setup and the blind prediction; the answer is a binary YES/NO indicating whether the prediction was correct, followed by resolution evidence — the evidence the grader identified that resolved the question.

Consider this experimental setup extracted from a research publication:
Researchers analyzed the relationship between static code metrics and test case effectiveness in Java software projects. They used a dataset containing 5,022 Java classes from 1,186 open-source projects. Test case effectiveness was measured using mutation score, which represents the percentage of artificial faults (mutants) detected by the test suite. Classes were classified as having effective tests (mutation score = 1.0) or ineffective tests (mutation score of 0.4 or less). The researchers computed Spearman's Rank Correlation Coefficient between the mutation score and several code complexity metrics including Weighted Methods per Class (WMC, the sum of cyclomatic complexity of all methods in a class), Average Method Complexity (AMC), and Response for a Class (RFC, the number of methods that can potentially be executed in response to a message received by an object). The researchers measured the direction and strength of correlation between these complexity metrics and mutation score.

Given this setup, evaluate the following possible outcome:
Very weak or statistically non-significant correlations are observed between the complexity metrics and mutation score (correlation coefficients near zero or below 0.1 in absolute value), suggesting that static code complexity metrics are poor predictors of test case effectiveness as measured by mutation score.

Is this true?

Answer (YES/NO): NO